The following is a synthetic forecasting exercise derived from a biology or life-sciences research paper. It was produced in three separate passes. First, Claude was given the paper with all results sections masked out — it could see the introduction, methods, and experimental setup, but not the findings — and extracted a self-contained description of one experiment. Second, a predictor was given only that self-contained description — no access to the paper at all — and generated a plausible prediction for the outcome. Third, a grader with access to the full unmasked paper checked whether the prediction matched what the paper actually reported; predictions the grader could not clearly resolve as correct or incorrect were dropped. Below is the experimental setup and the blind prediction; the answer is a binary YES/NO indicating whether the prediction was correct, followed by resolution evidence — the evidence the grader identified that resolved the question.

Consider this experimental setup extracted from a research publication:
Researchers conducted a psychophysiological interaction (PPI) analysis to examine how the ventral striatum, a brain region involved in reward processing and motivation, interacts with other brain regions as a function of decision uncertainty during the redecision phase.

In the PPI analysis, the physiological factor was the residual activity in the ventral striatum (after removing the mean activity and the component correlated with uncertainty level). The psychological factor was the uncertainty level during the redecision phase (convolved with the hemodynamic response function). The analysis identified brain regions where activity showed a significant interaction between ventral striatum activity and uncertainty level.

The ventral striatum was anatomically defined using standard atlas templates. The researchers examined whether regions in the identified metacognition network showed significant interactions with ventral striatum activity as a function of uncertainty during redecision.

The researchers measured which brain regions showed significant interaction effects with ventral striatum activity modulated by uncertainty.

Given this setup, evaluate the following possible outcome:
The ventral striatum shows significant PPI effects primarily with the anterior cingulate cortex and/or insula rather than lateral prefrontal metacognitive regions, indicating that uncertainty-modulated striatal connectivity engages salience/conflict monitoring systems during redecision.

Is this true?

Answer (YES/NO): NO